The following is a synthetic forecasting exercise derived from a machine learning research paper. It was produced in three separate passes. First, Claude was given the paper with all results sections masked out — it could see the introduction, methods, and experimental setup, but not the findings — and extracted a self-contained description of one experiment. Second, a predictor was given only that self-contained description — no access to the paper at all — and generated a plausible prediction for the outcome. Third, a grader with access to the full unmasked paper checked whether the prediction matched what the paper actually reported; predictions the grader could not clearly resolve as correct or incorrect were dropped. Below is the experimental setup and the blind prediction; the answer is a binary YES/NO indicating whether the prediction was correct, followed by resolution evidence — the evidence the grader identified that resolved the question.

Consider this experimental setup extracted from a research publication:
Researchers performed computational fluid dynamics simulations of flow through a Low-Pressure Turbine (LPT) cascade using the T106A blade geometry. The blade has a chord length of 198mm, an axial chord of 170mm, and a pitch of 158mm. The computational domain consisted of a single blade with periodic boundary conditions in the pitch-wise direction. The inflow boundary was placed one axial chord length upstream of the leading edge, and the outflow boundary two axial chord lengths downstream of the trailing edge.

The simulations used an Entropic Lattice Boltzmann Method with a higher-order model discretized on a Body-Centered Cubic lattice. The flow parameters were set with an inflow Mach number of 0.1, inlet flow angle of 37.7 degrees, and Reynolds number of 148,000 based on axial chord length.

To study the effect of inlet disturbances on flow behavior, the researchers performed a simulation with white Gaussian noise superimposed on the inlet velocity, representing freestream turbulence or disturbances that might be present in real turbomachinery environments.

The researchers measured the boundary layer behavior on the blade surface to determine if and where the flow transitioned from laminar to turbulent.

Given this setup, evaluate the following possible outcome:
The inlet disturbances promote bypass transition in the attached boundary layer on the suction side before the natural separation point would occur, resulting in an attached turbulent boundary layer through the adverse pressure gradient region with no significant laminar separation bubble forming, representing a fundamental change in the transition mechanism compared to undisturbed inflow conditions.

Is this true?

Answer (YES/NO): NO